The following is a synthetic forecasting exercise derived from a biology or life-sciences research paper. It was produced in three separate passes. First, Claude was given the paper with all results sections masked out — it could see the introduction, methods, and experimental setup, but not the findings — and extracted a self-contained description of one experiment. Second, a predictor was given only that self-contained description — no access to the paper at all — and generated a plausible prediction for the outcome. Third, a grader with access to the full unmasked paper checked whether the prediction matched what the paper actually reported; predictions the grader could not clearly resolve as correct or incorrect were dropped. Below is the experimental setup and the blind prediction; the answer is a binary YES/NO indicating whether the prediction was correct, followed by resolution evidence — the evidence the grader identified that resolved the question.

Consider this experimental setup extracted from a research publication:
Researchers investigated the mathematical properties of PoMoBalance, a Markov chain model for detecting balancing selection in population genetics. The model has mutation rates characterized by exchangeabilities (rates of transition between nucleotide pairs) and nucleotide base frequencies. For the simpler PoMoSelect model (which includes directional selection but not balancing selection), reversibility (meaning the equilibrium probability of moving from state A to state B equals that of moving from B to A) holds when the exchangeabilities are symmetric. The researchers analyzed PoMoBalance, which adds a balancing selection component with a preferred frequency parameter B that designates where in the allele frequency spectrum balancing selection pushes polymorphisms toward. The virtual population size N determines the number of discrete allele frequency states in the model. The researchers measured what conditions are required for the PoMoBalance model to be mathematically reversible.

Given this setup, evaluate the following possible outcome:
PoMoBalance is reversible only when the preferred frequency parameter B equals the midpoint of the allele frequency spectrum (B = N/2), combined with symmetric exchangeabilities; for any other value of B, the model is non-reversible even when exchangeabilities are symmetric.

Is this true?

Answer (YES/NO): YES